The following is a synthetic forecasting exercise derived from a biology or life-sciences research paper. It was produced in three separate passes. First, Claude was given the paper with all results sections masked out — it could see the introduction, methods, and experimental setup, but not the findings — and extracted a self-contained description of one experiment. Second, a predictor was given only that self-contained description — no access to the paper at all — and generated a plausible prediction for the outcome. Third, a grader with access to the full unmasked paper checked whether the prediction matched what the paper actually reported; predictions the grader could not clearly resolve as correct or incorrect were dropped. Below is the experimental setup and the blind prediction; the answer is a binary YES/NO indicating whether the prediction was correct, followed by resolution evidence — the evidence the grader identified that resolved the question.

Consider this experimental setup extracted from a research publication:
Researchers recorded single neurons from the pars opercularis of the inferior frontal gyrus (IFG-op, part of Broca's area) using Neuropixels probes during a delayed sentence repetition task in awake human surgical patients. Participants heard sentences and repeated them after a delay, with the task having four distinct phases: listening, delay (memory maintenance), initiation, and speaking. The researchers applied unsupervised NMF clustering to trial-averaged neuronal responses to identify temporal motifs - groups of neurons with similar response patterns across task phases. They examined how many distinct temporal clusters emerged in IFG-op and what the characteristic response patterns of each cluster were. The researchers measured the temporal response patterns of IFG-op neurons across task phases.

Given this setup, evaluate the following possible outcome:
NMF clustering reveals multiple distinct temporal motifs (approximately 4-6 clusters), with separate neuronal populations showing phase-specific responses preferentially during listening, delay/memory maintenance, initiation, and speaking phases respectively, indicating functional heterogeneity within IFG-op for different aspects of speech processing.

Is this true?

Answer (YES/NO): NO